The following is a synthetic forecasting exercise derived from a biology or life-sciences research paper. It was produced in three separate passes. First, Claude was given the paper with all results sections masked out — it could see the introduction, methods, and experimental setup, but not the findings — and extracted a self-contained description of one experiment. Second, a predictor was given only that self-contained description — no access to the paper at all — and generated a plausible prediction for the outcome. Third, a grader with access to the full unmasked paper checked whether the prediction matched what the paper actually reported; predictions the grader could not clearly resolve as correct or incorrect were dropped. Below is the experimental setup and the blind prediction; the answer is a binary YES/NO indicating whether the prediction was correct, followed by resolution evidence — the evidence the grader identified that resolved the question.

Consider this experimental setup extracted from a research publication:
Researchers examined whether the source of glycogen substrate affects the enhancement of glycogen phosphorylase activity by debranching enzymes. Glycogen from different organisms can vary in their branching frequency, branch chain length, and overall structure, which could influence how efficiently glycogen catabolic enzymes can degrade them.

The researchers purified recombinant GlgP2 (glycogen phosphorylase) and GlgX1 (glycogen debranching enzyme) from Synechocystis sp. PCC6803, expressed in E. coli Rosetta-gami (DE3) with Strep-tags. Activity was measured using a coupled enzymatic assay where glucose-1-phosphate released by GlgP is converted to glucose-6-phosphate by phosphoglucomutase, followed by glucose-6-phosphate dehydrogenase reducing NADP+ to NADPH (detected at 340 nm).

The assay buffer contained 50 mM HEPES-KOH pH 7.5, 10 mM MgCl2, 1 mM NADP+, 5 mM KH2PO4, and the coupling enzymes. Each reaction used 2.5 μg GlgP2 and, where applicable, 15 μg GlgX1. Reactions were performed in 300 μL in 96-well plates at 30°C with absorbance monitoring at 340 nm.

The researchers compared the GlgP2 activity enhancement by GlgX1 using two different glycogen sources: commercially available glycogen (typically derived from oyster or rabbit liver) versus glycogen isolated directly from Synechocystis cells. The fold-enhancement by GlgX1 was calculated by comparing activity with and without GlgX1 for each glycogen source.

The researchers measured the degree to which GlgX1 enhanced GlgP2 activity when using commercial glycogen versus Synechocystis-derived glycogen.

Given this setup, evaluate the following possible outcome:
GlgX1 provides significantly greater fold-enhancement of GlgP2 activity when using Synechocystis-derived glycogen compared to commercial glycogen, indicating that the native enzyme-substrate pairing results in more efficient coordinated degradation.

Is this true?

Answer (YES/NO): YES